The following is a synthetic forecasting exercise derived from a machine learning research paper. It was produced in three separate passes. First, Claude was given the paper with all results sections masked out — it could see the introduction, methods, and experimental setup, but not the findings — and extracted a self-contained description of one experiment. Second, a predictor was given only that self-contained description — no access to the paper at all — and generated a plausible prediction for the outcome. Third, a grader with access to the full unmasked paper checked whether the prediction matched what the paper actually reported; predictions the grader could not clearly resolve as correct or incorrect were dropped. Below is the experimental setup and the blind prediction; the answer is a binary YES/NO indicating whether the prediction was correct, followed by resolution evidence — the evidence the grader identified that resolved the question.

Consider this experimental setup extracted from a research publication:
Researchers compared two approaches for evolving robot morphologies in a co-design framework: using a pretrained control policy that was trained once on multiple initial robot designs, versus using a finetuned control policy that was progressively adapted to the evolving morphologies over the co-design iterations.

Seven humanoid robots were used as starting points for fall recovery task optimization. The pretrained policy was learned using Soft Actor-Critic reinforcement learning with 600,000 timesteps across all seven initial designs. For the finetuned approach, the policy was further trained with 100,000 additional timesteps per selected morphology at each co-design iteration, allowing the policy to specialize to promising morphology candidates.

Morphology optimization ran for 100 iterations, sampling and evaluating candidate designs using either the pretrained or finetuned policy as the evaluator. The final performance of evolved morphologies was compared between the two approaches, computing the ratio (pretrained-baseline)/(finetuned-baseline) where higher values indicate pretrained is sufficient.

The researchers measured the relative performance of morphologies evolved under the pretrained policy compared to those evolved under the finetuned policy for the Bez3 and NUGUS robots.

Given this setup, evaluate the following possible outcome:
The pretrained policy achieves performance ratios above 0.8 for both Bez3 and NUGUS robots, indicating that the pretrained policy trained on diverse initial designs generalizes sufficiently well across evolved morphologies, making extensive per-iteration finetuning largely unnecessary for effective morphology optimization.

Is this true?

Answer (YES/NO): NO